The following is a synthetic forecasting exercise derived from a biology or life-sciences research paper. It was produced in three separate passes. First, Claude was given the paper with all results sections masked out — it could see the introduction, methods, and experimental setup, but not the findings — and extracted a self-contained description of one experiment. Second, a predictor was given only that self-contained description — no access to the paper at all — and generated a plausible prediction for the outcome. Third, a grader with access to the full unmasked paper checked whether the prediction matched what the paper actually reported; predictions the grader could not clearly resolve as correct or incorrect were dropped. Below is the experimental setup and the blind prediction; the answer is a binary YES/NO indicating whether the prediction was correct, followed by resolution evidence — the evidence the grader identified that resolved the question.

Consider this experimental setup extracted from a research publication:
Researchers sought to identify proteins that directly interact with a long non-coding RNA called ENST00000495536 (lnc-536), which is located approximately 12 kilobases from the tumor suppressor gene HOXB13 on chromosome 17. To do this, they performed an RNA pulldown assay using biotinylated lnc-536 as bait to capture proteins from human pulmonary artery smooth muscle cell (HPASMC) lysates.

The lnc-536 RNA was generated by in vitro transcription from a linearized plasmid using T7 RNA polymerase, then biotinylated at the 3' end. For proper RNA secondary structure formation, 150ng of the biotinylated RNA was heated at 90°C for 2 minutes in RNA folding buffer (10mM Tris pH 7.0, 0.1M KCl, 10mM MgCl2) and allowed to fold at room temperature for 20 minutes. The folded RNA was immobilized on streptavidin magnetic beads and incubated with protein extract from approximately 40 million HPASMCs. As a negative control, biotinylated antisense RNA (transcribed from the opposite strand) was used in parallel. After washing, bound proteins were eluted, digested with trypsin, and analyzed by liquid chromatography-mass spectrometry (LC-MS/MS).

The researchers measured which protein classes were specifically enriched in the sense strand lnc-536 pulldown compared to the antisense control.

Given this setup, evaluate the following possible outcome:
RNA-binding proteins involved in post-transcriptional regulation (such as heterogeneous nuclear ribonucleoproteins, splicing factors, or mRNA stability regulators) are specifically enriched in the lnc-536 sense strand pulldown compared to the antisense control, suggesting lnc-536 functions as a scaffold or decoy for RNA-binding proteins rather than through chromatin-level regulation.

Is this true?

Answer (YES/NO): YES